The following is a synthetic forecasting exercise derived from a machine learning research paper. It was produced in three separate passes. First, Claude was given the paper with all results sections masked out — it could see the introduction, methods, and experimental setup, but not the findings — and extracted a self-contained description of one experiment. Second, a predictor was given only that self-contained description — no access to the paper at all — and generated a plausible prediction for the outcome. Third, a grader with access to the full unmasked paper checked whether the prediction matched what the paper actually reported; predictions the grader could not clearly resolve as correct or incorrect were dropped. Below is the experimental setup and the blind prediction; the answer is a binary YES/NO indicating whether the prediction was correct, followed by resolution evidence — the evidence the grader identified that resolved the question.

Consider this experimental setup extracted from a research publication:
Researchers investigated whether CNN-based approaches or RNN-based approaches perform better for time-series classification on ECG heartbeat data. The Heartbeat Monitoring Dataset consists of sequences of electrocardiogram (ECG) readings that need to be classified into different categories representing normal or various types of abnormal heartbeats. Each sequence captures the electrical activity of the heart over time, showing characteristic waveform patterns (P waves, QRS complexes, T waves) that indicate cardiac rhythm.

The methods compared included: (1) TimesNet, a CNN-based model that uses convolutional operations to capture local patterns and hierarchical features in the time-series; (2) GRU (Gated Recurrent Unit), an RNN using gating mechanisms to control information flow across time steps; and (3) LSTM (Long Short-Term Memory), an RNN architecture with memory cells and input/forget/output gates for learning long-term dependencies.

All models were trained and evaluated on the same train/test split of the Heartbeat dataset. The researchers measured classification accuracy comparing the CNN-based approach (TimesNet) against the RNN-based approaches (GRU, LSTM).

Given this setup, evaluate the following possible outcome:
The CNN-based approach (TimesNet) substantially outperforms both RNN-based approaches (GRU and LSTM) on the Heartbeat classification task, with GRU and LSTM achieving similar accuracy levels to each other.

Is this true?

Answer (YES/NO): NO